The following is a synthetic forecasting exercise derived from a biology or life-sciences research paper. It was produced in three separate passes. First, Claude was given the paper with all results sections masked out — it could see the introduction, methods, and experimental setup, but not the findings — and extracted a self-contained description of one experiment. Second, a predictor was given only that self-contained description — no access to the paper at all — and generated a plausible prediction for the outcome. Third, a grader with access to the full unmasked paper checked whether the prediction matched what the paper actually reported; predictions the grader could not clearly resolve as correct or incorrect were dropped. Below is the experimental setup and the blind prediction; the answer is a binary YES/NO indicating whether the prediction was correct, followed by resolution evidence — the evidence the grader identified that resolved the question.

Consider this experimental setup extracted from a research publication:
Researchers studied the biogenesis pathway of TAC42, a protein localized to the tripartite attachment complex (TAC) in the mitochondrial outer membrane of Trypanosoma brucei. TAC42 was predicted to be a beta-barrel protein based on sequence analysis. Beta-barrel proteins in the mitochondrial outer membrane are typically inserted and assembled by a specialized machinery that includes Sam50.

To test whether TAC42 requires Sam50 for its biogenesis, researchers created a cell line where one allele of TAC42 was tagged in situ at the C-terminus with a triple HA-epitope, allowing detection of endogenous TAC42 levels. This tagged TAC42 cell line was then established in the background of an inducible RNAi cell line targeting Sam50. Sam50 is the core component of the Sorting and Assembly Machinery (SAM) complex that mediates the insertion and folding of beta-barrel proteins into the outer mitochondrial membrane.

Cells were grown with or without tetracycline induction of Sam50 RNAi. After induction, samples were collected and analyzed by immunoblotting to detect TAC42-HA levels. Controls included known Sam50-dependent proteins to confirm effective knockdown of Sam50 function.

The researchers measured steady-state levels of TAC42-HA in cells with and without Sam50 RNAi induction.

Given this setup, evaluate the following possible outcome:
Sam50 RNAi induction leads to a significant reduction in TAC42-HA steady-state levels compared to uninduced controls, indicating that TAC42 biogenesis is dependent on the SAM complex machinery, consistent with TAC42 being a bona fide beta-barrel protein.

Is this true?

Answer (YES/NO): YES